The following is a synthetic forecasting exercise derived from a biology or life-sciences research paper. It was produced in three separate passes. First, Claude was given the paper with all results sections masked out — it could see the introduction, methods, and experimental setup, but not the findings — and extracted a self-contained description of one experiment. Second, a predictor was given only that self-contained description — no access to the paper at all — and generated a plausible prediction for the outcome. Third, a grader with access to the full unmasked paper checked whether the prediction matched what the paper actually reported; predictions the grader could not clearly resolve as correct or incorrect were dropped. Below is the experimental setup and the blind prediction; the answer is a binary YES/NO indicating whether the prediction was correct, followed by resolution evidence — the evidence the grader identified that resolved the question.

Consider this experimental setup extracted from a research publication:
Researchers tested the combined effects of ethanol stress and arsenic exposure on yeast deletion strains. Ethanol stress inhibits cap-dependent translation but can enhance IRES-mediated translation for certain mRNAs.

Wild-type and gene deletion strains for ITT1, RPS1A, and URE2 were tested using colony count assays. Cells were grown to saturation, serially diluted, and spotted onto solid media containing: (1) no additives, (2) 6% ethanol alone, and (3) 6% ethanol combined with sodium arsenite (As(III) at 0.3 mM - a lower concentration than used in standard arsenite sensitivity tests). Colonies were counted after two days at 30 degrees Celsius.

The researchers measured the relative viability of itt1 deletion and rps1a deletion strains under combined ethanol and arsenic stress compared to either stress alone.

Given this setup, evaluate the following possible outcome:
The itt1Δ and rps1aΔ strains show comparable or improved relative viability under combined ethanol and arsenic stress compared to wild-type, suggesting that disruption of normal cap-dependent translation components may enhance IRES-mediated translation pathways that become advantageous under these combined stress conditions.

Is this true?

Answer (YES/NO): NO